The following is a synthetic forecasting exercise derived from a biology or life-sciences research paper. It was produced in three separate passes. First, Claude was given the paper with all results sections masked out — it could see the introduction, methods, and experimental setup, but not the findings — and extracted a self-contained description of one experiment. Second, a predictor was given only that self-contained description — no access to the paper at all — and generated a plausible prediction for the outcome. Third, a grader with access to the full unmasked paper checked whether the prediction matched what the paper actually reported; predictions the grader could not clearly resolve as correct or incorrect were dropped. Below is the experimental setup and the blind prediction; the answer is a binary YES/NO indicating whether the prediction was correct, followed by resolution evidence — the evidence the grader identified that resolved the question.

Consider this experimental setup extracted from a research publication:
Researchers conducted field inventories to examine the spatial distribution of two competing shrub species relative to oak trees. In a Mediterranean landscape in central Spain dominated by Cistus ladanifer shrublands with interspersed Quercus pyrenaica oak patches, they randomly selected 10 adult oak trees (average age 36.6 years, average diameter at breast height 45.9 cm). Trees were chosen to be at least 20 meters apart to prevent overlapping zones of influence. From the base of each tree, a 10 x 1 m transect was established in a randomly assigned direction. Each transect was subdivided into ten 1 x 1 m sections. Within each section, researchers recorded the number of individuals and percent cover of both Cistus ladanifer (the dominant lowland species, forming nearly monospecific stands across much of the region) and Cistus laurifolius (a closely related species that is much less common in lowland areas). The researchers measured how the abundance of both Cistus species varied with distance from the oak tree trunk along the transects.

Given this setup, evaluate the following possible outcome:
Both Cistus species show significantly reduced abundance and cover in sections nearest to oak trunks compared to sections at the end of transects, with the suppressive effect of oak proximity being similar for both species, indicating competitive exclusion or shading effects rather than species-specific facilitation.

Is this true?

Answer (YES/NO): NO